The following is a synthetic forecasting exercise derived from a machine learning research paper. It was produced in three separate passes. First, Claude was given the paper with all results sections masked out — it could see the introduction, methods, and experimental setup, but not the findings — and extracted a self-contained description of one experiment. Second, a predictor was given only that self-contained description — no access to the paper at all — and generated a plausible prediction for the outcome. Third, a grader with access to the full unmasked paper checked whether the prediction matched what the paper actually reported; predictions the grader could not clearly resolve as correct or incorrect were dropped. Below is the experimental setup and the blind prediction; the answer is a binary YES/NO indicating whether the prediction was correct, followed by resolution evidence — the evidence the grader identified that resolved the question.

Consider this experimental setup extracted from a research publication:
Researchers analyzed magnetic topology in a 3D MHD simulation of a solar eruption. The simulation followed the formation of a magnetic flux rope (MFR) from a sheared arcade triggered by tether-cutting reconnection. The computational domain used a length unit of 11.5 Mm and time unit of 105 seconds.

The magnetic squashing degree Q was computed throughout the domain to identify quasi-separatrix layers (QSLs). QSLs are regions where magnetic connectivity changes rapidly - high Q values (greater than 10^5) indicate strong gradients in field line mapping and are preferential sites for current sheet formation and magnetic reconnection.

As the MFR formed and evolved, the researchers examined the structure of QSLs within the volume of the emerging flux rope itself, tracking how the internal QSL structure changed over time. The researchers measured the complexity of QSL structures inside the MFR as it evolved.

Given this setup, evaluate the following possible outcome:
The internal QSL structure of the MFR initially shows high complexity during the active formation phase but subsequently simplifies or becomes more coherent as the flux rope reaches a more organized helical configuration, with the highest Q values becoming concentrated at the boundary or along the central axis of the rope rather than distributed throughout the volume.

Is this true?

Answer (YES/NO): NO